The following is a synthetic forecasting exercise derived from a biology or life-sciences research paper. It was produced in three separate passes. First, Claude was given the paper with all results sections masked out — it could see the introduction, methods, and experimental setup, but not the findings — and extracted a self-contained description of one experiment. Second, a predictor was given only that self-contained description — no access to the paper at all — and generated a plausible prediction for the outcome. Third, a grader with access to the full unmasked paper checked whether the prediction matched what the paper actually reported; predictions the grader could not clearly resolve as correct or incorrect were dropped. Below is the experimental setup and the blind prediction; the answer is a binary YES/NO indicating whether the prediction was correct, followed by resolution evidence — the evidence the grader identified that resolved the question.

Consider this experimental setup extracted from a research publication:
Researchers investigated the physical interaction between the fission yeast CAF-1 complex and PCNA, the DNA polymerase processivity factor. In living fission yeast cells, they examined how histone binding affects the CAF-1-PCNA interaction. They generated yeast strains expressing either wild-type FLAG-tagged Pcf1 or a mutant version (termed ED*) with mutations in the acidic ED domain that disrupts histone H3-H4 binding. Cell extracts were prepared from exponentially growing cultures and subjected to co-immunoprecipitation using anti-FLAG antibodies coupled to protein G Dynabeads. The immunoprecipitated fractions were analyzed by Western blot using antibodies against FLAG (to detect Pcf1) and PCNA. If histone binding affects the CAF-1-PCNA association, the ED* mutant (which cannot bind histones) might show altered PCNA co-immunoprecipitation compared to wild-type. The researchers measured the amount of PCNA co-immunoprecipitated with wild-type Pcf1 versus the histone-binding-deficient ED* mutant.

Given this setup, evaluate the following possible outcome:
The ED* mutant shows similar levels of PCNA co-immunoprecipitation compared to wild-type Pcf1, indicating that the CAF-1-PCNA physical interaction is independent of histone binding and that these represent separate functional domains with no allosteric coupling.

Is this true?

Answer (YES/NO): NO